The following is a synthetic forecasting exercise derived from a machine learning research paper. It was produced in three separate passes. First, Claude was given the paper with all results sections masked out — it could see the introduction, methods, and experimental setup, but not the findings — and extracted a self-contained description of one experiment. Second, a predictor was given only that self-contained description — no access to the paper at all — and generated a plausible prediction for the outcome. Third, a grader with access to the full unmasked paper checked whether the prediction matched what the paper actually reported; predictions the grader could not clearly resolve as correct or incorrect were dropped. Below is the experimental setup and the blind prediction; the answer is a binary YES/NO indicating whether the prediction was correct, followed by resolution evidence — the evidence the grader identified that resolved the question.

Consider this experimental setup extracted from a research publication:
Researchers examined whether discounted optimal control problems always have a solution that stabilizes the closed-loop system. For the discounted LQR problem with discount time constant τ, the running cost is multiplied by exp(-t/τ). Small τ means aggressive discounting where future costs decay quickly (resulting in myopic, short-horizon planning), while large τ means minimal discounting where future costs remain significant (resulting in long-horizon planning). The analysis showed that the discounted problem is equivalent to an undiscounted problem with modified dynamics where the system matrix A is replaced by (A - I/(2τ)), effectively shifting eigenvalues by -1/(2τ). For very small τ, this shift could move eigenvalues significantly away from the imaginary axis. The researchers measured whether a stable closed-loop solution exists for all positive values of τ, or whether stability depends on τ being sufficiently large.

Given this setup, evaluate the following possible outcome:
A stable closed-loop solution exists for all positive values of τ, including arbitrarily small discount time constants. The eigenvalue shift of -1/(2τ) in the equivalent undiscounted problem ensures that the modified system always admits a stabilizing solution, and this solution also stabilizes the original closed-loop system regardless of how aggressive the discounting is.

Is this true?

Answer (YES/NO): NO